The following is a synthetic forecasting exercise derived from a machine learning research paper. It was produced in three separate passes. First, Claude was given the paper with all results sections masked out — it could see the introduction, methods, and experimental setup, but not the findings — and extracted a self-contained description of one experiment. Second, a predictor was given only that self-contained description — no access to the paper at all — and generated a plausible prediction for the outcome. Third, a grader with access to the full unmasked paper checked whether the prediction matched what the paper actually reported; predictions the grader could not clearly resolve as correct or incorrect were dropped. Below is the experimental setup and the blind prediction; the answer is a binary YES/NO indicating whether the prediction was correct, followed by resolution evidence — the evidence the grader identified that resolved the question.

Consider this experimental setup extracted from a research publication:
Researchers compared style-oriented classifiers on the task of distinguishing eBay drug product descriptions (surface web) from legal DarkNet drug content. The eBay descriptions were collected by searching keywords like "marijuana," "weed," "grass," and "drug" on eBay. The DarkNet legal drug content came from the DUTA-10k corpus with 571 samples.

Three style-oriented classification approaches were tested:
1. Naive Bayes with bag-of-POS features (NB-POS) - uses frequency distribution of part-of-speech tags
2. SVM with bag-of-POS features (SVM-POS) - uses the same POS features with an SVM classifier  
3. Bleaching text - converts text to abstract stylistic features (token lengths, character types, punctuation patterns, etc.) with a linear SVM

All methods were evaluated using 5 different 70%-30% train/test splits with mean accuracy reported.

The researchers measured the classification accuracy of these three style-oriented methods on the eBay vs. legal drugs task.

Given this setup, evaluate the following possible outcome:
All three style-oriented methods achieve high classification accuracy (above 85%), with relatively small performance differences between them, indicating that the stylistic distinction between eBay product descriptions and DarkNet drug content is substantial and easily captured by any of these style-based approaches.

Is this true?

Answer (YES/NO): NO